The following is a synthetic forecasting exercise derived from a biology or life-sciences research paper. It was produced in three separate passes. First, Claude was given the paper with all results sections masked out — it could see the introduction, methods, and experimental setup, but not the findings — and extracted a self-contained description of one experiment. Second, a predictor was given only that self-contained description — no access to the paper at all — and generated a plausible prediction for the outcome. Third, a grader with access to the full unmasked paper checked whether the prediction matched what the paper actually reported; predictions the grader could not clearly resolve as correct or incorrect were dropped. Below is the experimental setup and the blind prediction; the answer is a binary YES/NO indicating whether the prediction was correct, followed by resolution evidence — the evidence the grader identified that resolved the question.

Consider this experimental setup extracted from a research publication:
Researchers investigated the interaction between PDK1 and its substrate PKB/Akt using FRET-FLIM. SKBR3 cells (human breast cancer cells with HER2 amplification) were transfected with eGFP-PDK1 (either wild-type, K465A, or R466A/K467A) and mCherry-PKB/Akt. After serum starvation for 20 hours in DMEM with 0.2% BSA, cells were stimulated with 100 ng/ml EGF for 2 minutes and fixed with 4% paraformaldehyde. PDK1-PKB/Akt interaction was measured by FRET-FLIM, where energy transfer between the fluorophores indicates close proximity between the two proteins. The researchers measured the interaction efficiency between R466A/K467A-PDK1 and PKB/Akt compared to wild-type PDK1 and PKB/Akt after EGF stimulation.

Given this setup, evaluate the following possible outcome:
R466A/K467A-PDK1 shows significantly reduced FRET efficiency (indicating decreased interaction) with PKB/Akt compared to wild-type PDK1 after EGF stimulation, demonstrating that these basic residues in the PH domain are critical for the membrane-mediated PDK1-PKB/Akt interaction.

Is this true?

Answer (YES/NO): NO